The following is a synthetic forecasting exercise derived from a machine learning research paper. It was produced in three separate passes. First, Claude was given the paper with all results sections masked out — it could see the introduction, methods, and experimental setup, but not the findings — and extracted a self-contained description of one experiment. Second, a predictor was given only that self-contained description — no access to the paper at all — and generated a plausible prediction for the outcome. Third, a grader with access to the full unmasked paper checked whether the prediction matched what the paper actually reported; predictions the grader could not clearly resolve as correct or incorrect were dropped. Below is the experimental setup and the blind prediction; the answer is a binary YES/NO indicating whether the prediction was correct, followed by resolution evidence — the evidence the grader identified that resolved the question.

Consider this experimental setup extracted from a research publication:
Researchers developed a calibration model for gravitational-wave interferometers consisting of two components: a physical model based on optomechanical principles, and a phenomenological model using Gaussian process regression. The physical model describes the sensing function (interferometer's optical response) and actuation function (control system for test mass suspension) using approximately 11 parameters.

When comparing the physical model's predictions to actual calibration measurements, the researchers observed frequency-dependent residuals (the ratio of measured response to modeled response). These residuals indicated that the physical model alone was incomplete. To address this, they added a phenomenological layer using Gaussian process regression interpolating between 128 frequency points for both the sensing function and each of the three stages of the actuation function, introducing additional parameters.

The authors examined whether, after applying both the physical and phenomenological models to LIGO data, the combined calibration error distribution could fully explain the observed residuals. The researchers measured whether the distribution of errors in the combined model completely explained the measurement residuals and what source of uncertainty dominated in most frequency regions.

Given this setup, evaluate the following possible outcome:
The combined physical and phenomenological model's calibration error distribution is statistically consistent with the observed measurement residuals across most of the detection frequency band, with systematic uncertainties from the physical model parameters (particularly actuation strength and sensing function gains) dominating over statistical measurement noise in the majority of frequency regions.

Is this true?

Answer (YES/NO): NO